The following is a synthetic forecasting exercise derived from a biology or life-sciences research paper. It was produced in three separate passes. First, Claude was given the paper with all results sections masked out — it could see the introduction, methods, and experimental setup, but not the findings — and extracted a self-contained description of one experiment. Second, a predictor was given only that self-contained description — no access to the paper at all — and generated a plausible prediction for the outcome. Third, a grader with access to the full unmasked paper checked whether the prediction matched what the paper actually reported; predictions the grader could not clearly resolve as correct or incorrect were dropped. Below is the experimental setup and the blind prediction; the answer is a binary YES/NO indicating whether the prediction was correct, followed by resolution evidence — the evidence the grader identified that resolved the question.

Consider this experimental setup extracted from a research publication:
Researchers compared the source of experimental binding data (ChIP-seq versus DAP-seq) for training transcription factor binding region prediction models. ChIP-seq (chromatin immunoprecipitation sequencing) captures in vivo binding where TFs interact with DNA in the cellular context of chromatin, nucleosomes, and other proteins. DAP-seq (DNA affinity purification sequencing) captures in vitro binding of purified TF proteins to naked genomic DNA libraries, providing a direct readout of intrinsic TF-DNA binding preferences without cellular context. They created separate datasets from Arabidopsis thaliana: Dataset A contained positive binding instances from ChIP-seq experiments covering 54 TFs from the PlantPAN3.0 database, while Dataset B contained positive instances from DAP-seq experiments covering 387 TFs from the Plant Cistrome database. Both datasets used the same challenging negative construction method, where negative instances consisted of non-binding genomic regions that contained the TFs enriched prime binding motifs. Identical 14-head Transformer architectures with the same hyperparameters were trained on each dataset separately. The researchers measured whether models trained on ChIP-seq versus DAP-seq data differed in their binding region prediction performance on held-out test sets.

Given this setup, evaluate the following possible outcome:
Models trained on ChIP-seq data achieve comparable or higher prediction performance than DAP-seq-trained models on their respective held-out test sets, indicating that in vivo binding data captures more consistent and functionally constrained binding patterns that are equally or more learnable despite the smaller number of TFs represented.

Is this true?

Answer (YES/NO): NO